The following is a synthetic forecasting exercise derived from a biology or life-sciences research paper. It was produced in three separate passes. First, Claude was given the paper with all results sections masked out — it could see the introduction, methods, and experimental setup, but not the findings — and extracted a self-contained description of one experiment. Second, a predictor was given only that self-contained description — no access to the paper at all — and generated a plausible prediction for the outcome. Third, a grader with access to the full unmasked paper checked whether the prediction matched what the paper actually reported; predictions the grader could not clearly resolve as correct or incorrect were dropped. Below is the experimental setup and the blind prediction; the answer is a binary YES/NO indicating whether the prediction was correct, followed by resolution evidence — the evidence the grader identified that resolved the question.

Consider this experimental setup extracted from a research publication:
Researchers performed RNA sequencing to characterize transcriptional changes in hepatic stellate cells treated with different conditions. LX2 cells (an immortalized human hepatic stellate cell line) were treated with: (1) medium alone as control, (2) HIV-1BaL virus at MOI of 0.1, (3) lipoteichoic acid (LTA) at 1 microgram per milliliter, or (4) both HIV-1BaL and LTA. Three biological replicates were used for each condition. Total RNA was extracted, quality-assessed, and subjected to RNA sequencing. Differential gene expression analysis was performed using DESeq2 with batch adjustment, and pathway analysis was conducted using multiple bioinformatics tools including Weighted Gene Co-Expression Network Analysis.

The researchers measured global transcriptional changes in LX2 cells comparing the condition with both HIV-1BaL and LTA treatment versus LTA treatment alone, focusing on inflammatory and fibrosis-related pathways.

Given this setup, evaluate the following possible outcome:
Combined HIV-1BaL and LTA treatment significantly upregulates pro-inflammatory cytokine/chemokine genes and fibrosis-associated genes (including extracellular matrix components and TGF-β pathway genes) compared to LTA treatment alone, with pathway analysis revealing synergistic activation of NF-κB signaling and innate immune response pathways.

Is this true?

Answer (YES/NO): NO